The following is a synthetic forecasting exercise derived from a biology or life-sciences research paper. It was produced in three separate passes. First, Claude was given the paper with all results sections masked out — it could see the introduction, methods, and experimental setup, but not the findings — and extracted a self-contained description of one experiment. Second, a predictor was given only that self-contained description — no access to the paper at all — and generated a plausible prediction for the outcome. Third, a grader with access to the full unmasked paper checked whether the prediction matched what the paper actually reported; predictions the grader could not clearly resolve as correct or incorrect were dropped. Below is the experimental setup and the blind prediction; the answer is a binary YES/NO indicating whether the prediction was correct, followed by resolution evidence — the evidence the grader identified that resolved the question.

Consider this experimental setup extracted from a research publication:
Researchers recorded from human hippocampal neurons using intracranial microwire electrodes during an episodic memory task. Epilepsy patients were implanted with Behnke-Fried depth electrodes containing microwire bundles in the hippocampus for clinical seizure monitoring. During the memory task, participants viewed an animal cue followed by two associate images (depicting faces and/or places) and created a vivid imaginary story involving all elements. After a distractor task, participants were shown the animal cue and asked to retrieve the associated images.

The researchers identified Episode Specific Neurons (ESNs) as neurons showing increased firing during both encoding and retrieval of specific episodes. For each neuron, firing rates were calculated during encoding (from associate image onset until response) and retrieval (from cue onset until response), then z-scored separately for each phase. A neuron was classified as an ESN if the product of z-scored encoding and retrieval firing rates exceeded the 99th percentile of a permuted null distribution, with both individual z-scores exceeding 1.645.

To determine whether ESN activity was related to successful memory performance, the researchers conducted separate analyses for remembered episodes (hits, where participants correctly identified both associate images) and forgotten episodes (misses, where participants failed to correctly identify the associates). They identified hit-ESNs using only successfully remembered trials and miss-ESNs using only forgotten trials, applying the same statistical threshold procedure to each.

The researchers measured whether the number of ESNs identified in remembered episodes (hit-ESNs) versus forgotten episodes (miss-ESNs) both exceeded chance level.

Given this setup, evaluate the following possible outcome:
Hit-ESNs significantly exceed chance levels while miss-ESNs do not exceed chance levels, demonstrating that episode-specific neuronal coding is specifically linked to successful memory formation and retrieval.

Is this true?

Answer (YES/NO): NO